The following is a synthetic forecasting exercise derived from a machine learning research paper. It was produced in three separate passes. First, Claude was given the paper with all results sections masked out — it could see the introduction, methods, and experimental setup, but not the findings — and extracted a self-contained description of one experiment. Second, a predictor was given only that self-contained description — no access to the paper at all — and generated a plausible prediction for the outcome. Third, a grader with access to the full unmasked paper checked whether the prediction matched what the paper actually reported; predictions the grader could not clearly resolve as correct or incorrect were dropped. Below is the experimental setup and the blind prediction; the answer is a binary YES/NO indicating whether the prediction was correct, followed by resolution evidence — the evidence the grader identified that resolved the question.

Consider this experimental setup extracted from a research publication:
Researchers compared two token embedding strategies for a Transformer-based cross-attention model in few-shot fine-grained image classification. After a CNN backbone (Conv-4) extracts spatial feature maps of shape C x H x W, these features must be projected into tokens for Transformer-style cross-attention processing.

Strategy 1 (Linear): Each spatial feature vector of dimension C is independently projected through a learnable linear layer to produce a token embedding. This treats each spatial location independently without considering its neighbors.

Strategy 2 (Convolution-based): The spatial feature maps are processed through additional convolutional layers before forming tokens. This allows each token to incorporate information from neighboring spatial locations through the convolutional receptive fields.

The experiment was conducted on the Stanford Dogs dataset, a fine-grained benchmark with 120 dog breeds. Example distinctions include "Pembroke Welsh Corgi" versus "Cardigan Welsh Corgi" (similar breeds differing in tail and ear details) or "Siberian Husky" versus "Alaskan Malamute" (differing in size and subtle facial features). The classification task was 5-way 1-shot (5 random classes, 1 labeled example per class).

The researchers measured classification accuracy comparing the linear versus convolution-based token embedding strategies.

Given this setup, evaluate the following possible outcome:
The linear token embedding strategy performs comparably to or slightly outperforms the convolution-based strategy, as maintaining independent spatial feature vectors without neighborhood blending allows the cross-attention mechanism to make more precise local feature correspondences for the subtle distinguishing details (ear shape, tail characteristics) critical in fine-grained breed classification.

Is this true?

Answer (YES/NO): NO